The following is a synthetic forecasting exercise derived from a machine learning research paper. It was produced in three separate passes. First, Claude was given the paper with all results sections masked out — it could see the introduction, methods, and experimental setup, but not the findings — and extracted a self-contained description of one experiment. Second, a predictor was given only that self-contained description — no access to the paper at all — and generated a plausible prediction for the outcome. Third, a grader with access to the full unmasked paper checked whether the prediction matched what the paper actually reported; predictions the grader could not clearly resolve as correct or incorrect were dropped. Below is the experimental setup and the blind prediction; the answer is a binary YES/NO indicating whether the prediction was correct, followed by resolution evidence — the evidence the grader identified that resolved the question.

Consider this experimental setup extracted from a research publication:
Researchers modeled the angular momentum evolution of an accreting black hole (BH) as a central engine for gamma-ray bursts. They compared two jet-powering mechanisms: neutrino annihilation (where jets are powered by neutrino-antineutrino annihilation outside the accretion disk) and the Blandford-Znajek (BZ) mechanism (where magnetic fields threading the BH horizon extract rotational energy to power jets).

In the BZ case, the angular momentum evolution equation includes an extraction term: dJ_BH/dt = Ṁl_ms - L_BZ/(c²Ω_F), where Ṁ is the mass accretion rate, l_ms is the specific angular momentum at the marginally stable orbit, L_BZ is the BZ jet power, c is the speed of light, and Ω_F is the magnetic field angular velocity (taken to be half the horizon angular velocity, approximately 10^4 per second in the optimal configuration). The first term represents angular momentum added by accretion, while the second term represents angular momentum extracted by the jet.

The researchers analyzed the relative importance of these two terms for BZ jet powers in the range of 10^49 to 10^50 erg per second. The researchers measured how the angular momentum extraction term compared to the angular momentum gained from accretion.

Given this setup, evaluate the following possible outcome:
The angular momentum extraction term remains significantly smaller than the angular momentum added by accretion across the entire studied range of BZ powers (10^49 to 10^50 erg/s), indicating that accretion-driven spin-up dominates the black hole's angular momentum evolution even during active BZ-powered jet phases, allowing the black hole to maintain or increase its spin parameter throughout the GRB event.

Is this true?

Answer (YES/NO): YES